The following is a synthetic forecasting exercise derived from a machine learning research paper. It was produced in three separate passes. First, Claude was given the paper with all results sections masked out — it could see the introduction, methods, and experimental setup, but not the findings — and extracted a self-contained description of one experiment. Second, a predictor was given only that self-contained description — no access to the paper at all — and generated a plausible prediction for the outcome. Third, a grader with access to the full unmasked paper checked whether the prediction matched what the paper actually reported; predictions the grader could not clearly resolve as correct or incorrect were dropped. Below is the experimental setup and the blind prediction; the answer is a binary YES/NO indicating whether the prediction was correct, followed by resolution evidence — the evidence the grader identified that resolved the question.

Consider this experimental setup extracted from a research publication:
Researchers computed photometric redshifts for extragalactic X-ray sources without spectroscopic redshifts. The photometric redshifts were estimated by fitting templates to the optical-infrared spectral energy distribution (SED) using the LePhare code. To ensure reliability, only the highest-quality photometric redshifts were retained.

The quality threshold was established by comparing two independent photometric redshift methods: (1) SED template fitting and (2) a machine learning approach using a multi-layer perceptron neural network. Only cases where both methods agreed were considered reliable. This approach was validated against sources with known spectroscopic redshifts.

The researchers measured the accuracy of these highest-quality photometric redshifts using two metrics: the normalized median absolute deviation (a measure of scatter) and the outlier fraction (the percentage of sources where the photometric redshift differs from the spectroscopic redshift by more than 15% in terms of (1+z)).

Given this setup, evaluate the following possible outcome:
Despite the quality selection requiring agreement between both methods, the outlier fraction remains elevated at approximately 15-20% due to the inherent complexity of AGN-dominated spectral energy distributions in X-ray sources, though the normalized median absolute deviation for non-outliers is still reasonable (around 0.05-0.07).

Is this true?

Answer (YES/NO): NO